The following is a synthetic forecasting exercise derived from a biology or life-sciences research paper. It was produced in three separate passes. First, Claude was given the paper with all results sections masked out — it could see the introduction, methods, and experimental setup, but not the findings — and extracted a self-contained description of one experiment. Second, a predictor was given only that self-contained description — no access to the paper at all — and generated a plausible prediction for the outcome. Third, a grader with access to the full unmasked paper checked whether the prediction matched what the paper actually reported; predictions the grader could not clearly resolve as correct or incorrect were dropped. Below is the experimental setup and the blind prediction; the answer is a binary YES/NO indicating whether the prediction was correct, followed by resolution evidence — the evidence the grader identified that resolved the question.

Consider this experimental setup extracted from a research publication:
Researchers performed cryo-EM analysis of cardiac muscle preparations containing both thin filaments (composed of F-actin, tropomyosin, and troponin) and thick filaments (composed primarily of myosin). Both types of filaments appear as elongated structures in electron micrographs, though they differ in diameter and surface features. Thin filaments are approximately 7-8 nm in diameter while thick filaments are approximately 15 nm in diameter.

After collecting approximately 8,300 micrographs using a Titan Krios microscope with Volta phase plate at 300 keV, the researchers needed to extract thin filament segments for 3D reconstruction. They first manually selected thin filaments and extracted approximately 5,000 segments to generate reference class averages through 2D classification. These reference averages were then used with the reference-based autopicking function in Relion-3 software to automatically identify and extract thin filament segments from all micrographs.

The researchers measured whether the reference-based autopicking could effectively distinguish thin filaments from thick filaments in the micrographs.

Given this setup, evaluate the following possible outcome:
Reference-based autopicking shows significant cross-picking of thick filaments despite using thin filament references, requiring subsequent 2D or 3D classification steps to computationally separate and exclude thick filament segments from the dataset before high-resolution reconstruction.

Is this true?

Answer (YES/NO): YES